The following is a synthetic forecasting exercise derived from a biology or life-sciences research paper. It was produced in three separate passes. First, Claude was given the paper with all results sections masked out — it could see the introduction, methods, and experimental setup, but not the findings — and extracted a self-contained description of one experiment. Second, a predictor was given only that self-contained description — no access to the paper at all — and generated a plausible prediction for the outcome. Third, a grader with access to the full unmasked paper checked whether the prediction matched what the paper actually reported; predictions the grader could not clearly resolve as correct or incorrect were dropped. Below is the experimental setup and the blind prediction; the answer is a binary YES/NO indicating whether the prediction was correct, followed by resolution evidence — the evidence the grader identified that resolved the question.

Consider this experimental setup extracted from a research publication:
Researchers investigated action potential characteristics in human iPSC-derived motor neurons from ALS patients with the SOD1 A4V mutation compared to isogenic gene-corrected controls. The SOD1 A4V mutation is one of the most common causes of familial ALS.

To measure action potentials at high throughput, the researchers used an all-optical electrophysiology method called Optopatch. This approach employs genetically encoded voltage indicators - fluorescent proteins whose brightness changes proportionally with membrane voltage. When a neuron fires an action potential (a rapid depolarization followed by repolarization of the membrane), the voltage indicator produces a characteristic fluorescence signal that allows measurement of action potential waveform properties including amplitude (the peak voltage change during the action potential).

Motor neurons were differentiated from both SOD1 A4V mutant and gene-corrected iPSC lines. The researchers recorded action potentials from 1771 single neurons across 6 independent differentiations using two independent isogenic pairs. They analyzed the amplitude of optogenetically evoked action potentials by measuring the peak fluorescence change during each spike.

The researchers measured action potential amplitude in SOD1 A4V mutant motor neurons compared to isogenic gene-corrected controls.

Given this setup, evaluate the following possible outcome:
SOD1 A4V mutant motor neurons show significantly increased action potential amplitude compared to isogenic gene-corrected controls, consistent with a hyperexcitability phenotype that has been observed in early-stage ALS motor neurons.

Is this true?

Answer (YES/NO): NO